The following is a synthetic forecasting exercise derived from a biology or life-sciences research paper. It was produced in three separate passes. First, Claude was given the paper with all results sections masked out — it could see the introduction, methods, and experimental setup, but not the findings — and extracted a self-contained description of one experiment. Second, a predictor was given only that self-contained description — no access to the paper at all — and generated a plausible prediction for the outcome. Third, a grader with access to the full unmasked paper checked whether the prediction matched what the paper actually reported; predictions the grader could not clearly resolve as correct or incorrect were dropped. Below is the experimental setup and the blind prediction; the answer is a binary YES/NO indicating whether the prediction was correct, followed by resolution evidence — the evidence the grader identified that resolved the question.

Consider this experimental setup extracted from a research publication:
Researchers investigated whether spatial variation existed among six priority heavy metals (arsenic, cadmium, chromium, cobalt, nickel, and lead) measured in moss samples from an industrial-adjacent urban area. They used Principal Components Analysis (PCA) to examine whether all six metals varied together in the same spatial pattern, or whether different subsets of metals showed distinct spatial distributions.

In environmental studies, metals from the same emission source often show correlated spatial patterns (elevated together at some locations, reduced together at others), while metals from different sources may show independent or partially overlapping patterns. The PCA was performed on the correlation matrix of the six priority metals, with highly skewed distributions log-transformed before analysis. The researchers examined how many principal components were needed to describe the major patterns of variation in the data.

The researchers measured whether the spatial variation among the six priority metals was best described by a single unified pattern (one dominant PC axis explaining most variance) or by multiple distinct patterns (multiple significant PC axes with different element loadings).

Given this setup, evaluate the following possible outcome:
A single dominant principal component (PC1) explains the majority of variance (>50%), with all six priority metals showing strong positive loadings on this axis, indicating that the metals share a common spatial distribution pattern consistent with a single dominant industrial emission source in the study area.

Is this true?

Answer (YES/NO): NO